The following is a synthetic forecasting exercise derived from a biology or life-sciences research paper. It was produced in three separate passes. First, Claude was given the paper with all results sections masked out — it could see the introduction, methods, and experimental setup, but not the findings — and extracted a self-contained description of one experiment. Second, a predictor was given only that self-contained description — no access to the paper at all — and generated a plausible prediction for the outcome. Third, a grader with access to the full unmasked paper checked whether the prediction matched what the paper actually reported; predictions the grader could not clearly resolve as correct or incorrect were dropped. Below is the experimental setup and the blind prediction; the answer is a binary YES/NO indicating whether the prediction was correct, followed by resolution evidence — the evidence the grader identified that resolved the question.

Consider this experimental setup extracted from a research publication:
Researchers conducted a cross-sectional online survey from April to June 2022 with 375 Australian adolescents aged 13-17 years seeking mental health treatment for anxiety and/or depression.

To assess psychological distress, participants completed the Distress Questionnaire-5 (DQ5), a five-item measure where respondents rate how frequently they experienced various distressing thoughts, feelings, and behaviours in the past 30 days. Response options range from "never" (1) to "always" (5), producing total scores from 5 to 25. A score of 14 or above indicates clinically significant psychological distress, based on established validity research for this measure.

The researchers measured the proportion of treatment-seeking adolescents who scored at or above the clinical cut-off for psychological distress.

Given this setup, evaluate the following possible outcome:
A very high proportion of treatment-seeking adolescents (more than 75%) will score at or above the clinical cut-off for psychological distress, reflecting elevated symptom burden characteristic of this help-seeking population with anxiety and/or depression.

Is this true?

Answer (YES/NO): YES